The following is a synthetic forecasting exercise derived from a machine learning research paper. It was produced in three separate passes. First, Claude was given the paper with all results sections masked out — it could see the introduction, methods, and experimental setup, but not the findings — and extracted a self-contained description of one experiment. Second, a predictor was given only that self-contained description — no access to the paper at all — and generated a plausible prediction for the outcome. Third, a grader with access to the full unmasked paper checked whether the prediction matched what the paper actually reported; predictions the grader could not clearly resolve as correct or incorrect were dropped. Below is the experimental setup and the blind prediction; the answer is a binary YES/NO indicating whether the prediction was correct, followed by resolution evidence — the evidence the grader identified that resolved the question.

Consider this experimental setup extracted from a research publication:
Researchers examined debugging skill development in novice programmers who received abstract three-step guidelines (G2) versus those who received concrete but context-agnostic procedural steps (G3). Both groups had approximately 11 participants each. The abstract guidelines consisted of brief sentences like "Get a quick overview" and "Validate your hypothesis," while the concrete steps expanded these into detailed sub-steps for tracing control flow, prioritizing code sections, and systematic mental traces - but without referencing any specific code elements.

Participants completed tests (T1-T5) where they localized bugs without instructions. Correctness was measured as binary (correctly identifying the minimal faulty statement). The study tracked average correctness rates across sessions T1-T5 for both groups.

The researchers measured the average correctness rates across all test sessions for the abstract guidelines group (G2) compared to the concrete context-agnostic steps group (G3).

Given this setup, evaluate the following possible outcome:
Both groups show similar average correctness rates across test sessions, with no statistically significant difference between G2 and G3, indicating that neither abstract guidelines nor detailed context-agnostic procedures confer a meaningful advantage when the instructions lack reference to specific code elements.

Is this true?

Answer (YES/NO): YES